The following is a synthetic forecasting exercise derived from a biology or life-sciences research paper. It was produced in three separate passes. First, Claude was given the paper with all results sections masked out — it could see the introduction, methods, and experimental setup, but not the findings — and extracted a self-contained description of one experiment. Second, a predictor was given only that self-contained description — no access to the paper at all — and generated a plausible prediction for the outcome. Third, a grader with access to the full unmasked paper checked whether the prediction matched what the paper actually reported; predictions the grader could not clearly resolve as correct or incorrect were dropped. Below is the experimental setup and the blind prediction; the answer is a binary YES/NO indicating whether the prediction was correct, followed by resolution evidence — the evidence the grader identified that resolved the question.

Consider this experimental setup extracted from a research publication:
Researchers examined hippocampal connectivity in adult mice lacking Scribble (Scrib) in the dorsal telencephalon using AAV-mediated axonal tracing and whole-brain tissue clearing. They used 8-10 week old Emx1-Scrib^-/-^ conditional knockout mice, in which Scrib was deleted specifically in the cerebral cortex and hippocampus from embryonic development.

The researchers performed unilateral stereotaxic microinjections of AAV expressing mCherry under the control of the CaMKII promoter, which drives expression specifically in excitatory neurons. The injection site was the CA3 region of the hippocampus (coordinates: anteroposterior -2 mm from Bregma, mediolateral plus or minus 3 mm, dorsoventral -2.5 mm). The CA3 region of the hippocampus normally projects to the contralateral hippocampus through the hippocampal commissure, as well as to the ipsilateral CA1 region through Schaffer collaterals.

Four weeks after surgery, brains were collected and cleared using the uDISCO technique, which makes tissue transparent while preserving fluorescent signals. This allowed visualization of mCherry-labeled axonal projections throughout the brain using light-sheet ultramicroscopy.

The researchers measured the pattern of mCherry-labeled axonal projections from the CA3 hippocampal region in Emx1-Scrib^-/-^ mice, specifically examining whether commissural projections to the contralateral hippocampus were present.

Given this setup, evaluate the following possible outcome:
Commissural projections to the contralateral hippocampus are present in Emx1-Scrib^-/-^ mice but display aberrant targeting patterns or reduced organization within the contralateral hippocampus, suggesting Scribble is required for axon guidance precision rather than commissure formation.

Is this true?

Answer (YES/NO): NO